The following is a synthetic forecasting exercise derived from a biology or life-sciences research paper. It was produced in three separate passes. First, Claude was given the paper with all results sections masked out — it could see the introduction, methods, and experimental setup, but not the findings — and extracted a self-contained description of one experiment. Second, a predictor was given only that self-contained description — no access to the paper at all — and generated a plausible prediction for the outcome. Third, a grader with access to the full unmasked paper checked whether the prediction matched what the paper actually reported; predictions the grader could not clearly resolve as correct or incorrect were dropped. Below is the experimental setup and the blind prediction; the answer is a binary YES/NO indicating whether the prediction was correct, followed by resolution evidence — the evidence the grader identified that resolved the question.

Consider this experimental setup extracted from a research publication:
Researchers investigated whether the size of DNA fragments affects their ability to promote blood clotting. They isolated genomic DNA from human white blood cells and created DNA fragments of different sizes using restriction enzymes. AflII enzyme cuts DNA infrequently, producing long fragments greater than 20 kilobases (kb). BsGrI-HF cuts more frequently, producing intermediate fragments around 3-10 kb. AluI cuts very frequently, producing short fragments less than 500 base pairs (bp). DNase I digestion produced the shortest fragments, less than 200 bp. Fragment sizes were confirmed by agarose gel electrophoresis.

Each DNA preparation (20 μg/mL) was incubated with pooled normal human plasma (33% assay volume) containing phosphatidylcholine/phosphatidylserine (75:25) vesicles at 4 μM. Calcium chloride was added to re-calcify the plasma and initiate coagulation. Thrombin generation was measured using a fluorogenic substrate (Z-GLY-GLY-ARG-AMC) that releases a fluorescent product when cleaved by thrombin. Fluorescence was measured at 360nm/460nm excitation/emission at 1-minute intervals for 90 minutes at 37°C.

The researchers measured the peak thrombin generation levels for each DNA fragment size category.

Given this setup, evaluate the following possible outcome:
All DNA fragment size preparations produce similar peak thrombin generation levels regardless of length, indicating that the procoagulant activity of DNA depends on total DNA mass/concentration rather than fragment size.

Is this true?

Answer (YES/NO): NO